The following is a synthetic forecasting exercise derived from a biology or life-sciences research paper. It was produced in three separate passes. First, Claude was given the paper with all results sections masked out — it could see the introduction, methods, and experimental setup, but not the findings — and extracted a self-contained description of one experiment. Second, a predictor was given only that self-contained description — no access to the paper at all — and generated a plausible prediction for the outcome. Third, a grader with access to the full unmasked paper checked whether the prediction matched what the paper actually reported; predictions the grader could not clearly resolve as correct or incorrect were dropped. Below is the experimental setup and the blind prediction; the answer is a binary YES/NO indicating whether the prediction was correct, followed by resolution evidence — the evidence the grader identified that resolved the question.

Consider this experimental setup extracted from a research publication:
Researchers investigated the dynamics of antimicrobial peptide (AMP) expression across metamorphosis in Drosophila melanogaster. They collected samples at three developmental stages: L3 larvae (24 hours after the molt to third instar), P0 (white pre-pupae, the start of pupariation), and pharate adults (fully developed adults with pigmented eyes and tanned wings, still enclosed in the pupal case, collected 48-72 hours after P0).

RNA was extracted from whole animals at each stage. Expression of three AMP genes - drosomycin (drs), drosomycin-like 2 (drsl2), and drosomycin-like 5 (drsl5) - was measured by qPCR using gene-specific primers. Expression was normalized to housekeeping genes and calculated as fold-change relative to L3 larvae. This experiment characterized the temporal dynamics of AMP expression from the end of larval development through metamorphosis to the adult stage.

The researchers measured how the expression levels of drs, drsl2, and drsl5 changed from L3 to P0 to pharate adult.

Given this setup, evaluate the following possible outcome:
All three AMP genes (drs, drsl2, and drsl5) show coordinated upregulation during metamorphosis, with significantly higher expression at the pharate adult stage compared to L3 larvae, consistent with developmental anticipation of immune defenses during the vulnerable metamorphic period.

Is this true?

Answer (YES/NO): NO